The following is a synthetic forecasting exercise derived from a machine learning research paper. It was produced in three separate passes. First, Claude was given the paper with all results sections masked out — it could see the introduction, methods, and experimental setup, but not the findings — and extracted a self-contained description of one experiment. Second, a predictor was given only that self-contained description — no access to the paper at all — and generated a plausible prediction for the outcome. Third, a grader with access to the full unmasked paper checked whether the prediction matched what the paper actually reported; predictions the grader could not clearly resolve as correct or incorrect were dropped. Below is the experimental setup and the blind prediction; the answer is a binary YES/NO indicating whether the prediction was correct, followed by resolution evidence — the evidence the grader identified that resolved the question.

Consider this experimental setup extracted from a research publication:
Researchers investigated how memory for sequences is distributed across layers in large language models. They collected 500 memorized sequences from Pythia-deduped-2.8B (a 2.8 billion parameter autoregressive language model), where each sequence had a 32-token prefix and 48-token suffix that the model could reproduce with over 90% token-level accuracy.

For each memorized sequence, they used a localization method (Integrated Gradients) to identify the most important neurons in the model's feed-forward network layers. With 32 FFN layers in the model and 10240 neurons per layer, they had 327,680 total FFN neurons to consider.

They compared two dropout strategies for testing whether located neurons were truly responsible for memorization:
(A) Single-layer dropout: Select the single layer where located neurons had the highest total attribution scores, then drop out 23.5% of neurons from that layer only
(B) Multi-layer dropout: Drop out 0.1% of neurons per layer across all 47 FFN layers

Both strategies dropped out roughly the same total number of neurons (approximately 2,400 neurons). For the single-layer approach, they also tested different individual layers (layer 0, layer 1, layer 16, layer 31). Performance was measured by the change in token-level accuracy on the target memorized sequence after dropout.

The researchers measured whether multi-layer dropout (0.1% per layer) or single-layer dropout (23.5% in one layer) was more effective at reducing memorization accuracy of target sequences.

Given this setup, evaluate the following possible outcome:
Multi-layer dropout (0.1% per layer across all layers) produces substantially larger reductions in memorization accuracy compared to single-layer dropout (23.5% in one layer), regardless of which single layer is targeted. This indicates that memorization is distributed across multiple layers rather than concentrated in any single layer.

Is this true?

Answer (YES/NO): NO